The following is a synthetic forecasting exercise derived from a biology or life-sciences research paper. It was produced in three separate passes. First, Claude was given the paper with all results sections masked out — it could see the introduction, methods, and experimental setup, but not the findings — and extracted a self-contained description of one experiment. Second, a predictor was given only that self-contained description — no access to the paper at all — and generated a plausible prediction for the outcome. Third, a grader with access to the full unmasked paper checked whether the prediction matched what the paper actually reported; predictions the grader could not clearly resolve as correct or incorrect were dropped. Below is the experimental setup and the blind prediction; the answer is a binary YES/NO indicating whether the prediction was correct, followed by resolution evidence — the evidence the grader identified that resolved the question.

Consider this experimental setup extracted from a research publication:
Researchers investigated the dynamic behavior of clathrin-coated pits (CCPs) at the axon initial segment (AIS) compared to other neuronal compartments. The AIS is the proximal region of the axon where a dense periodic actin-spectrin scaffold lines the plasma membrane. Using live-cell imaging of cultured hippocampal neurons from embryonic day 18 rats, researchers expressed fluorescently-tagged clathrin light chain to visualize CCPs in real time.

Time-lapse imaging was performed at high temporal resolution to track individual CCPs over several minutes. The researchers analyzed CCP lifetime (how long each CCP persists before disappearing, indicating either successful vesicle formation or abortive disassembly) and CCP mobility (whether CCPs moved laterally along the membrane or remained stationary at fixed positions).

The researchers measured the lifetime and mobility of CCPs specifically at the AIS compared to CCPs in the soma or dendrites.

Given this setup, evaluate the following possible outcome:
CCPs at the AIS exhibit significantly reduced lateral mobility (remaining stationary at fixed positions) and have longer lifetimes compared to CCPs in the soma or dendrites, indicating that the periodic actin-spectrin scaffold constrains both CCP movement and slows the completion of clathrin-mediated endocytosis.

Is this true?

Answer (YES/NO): YES